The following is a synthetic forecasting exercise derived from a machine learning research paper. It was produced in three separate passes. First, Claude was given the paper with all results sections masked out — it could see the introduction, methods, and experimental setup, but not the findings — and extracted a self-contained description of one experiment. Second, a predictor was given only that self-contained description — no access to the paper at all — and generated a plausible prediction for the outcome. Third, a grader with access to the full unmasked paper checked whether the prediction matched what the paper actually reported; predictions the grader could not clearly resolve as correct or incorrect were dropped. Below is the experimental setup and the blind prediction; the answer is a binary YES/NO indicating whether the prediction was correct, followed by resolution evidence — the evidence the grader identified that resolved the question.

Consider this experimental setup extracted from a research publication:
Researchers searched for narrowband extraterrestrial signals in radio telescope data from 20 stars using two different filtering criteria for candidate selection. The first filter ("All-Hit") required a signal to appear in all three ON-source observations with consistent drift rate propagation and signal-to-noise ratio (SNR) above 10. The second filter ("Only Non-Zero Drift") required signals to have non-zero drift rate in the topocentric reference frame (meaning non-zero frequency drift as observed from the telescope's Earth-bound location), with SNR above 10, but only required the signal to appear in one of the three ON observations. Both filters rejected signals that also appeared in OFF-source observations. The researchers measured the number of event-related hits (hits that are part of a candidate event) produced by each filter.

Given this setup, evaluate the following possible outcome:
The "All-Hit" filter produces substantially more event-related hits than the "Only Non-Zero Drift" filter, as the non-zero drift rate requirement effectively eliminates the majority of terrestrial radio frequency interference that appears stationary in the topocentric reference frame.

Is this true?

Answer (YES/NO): NO